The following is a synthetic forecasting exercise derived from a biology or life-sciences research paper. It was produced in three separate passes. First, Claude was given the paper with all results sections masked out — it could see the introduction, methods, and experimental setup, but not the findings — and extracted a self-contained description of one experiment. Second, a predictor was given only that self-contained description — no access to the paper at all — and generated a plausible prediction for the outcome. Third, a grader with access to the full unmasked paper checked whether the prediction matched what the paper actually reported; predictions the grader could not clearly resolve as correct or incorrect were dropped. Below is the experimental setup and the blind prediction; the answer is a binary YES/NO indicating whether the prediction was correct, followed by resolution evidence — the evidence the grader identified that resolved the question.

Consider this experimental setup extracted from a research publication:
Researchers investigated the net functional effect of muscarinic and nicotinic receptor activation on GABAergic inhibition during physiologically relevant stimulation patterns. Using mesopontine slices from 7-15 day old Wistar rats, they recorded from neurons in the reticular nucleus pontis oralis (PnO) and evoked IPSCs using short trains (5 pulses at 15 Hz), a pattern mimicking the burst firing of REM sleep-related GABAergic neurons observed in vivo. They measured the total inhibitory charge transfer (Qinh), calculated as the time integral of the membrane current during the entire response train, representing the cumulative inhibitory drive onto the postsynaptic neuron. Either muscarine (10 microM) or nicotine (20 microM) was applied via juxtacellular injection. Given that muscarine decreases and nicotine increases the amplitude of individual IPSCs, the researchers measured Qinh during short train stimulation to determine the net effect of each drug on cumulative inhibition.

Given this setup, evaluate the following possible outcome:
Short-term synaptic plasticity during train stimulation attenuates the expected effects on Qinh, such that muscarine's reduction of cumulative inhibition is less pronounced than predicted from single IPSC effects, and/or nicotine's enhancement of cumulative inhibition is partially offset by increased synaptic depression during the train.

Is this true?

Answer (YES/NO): NO